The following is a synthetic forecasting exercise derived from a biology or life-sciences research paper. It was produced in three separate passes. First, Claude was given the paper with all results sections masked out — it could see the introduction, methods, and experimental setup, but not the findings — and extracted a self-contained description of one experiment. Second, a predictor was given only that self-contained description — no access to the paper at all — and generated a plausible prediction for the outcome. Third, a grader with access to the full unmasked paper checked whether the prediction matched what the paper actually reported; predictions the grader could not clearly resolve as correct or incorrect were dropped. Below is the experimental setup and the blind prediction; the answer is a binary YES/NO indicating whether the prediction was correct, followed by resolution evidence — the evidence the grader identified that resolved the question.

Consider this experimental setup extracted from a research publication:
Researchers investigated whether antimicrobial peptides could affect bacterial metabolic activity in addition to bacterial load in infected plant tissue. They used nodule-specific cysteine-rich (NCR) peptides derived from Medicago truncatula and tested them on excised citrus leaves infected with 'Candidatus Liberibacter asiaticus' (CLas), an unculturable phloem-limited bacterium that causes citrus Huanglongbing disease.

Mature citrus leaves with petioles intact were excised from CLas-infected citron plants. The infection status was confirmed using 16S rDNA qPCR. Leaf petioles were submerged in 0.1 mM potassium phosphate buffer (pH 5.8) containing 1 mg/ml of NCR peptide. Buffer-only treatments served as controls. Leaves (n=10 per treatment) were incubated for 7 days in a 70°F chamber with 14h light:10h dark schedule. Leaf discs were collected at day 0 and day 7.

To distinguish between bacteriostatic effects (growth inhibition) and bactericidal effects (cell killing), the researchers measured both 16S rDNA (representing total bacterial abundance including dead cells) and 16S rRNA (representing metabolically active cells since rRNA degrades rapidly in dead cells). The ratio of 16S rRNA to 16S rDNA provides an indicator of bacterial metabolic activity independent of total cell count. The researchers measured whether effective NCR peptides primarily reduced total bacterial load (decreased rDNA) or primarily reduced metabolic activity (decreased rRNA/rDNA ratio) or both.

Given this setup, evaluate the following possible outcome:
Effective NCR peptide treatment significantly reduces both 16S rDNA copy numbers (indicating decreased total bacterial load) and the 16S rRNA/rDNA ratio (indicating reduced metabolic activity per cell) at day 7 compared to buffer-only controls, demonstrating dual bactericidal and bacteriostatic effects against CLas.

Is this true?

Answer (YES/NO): NO